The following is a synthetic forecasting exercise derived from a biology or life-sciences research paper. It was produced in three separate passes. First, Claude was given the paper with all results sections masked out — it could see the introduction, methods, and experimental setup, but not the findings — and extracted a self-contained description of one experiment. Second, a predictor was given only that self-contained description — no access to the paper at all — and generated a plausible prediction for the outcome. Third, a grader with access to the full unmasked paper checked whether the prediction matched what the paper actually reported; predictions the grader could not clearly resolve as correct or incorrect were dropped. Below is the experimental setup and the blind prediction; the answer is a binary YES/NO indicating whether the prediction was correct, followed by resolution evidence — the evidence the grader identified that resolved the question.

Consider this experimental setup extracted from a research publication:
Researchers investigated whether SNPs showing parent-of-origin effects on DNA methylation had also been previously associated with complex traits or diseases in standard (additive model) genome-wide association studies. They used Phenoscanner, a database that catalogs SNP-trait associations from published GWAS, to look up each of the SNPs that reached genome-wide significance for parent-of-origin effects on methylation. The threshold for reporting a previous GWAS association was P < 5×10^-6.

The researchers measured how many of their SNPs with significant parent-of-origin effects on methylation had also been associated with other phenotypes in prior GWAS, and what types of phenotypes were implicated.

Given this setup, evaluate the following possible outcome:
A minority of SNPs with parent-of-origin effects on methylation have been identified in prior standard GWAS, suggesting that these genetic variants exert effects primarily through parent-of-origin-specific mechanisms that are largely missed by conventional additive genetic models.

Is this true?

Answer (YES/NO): NO